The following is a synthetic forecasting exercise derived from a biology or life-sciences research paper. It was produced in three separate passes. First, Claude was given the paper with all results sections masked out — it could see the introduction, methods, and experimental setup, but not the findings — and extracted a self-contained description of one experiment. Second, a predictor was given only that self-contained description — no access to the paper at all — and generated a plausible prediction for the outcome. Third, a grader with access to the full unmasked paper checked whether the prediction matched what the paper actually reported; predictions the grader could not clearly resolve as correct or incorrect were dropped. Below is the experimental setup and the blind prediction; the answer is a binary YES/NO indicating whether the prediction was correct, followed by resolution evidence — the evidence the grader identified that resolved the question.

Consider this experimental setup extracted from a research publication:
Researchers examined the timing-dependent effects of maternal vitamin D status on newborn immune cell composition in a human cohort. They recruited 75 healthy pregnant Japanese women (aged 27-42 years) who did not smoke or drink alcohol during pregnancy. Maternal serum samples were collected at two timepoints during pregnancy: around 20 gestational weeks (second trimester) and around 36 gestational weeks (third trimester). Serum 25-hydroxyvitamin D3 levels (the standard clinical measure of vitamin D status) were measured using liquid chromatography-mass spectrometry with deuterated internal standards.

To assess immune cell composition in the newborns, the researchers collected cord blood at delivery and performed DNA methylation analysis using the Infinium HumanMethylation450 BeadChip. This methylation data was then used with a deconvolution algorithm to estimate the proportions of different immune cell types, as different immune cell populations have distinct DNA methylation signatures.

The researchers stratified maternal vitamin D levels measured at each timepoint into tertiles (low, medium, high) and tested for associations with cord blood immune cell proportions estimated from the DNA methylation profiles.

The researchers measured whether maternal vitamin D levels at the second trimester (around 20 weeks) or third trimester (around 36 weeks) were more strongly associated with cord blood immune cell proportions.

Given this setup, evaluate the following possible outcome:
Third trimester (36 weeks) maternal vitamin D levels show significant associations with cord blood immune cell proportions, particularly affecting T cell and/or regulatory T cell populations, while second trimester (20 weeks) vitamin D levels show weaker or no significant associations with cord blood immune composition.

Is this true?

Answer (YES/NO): NO